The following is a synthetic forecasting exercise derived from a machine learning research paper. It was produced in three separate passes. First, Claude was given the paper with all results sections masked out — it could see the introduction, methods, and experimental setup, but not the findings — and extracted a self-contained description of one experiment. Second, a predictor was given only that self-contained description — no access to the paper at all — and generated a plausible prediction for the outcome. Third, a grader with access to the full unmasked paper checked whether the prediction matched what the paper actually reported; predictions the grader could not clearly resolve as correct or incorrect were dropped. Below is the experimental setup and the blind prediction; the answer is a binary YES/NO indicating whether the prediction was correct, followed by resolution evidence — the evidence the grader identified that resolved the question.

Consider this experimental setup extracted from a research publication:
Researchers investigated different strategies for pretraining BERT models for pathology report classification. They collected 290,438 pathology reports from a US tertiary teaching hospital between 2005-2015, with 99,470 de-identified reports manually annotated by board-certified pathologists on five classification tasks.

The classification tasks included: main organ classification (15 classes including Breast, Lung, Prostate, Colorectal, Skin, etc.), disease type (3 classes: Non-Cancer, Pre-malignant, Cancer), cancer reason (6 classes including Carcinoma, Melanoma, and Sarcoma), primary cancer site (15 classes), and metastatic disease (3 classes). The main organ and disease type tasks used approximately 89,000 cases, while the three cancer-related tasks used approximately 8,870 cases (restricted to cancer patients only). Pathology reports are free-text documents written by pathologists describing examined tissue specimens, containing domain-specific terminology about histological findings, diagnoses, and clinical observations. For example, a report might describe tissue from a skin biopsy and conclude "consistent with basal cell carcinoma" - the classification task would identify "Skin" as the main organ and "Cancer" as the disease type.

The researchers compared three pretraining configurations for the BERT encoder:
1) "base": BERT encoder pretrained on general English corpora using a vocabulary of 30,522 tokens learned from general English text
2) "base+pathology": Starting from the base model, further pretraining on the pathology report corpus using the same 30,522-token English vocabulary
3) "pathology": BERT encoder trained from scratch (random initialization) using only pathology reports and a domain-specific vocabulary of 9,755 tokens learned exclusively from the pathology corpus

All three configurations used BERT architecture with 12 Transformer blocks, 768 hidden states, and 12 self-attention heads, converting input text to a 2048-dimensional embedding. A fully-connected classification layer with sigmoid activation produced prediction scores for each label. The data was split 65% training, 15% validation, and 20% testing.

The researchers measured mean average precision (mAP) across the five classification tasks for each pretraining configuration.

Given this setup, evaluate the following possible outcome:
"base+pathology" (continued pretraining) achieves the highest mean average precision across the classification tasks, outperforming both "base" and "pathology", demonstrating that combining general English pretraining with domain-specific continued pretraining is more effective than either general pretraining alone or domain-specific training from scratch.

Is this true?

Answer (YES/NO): NO